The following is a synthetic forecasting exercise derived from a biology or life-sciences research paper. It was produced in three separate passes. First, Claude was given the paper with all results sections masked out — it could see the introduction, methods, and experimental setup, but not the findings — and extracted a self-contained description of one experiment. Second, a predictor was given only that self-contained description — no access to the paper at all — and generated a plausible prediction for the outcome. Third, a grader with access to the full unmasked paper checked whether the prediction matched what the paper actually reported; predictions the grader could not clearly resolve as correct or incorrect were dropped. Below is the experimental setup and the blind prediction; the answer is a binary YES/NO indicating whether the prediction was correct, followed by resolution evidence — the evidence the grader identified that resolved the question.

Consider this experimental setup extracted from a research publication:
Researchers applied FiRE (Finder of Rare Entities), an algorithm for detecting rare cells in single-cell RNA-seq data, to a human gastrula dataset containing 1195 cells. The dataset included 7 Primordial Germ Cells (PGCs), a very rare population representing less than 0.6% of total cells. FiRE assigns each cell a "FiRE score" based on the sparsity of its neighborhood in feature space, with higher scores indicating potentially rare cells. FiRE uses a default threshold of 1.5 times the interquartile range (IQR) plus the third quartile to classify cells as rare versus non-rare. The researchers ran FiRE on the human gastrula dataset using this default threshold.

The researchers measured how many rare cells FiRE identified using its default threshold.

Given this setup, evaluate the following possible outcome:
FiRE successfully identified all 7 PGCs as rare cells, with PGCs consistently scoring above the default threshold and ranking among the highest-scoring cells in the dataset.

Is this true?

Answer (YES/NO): NO